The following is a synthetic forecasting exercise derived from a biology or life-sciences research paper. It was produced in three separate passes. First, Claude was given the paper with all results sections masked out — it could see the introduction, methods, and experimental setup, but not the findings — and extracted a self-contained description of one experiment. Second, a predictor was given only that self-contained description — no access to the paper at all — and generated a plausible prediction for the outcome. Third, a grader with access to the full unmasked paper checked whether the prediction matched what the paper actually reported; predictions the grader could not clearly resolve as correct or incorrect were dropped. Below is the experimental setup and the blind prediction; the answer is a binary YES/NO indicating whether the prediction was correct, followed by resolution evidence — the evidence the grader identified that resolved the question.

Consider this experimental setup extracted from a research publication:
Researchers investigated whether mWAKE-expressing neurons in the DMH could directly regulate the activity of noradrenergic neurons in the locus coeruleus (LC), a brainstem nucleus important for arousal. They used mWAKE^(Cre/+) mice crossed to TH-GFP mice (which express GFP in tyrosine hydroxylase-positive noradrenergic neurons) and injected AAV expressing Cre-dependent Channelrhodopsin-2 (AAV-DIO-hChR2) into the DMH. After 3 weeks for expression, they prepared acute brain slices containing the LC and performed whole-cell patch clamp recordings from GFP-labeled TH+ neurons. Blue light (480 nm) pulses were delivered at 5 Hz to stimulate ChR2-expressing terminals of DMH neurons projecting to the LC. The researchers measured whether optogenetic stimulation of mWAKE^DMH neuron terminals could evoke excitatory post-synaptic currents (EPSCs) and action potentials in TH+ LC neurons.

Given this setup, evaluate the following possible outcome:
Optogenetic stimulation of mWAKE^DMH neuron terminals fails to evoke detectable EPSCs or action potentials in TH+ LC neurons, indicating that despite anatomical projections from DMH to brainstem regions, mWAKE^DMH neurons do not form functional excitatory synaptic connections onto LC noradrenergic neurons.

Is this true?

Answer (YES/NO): NO